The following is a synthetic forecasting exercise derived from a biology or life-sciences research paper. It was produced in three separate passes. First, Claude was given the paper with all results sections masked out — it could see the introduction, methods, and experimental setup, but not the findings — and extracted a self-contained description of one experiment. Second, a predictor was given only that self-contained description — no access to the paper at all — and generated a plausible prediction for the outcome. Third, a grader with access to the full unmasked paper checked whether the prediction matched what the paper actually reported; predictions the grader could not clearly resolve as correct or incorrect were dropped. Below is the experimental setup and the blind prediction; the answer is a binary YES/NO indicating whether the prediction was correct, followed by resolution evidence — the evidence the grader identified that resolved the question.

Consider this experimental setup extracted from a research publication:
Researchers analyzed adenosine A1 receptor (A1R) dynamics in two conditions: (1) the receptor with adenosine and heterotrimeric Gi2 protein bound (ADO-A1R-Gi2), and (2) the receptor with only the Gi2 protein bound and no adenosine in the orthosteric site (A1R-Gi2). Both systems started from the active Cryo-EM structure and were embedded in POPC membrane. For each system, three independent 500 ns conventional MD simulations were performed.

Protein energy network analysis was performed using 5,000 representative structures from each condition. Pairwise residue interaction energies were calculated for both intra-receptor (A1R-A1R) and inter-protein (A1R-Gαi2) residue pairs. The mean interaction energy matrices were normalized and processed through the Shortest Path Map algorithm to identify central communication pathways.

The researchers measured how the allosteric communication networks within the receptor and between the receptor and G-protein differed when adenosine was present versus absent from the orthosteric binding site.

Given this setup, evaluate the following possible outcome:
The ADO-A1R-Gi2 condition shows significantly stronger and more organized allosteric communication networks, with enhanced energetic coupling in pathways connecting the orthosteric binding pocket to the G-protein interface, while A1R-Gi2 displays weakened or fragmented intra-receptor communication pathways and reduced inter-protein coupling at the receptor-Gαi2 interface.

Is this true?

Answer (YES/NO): NO